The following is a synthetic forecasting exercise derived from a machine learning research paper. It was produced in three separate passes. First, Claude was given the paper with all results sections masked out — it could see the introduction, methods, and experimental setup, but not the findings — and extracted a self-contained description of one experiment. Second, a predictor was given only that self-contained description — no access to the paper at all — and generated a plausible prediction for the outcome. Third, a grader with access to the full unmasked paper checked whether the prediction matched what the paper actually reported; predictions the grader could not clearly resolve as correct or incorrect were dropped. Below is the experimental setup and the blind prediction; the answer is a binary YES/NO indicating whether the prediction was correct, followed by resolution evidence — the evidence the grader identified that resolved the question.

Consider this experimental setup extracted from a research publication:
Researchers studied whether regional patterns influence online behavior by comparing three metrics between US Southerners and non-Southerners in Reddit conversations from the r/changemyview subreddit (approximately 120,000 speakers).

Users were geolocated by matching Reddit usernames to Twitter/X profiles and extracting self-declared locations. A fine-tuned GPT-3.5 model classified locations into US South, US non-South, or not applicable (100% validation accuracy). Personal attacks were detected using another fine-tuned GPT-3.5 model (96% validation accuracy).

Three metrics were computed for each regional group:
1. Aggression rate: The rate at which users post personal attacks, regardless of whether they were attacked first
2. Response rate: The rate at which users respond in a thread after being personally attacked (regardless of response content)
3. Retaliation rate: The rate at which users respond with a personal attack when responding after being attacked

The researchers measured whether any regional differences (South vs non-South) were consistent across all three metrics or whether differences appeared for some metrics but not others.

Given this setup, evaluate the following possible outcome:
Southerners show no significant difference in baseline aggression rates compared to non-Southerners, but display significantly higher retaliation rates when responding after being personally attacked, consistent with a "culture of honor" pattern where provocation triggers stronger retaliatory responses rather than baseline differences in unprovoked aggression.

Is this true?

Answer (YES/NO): YES